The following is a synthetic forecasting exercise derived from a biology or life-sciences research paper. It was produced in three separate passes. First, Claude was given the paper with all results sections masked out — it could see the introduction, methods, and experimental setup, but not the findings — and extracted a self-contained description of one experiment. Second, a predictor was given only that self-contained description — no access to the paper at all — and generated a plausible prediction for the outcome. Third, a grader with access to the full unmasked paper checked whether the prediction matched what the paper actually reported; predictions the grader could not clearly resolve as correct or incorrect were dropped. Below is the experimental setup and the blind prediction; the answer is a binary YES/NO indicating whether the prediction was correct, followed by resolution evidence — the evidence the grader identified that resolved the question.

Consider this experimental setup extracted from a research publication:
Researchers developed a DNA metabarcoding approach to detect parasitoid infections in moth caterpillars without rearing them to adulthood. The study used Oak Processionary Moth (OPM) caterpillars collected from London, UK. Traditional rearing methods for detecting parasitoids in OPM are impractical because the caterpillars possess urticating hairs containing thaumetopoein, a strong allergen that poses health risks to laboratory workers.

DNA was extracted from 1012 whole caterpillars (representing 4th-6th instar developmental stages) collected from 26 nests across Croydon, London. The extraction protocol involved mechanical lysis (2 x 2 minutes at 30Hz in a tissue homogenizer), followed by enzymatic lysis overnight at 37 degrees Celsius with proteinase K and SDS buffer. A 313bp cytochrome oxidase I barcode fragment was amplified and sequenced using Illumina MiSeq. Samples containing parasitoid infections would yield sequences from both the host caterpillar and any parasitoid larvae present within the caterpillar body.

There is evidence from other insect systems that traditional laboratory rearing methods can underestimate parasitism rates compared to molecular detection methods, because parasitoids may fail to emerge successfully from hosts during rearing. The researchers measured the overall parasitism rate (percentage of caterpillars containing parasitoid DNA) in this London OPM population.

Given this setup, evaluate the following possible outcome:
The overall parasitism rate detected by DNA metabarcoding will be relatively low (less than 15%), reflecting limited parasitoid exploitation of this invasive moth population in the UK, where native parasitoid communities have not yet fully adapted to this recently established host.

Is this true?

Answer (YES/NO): NO